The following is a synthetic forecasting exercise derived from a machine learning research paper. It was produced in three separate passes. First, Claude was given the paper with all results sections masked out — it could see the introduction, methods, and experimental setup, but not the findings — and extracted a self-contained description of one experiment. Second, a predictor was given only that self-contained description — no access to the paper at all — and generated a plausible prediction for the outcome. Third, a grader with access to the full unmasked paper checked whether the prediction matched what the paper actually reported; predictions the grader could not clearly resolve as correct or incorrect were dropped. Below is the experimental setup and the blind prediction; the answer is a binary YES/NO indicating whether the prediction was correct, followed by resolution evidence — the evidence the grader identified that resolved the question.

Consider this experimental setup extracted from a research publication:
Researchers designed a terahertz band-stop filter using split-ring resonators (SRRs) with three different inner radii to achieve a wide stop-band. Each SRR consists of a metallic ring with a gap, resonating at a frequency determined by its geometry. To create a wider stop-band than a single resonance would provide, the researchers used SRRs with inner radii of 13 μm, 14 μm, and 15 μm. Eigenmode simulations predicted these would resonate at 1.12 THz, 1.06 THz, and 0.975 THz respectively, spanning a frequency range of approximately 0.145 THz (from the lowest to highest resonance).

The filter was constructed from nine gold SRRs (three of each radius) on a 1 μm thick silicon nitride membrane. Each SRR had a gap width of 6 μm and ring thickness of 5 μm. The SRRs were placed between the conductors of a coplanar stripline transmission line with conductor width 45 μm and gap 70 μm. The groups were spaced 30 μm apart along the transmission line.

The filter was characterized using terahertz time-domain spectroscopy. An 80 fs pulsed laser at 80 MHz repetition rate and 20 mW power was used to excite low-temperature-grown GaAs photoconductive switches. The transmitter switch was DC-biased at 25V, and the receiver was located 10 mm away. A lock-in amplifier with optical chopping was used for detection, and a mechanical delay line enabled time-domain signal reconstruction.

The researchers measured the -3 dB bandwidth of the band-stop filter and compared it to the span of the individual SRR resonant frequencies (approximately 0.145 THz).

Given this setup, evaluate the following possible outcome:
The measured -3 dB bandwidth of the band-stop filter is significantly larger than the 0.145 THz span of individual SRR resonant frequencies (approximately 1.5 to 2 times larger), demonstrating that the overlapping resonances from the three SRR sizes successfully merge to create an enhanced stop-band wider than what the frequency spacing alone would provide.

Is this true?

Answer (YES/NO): NO